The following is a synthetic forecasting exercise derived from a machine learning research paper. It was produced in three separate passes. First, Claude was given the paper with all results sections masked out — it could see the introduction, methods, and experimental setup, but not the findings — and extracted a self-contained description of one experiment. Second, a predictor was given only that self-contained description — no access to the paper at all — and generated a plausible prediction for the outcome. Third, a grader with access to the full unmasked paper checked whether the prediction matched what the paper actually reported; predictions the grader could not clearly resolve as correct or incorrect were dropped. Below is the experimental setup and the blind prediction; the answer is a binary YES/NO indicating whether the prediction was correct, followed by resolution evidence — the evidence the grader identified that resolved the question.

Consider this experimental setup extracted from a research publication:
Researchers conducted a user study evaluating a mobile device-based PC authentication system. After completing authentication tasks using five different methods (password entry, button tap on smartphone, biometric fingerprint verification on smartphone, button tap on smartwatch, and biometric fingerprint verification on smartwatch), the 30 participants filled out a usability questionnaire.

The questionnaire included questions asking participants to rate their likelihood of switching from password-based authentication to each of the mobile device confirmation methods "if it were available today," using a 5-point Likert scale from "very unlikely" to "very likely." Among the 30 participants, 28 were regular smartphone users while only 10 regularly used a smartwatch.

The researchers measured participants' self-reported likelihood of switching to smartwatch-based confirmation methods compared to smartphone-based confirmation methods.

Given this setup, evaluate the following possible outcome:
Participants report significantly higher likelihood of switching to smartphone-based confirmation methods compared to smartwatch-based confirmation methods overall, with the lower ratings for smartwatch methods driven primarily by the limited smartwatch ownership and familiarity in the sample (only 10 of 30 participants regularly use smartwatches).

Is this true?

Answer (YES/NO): NO